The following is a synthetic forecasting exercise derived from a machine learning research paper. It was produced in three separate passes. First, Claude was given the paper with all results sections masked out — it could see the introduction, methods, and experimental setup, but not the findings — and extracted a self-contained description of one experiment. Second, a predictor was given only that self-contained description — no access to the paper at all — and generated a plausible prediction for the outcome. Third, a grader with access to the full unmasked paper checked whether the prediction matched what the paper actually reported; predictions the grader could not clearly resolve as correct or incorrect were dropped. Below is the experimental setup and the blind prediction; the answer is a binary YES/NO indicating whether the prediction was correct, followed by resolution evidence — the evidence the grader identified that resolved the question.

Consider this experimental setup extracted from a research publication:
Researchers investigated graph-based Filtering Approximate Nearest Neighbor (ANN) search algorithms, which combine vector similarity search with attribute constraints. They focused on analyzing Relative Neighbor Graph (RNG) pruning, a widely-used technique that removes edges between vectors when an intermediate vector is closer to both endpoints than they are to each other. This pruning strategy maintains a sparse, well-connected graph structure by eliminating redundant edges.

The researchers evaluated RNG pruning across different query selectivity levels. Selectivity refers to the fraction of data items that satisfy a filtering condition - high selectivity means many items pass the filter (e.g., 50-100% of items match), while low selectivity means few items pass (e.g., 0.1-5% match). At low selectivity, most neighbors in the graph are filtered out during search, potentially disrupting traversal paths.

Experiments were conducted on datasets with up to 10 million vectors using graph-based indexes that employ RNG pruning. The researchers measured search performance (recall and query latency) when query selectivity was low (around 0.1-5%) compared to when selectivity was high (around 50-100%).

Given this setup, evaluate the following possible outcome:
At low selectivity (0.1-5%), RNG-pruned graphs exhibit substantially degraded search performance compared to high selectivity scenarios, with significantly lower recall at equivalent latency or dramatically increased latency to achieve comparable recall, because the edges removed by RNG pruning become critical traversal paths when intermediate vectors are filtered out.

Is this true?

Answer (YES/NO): YES